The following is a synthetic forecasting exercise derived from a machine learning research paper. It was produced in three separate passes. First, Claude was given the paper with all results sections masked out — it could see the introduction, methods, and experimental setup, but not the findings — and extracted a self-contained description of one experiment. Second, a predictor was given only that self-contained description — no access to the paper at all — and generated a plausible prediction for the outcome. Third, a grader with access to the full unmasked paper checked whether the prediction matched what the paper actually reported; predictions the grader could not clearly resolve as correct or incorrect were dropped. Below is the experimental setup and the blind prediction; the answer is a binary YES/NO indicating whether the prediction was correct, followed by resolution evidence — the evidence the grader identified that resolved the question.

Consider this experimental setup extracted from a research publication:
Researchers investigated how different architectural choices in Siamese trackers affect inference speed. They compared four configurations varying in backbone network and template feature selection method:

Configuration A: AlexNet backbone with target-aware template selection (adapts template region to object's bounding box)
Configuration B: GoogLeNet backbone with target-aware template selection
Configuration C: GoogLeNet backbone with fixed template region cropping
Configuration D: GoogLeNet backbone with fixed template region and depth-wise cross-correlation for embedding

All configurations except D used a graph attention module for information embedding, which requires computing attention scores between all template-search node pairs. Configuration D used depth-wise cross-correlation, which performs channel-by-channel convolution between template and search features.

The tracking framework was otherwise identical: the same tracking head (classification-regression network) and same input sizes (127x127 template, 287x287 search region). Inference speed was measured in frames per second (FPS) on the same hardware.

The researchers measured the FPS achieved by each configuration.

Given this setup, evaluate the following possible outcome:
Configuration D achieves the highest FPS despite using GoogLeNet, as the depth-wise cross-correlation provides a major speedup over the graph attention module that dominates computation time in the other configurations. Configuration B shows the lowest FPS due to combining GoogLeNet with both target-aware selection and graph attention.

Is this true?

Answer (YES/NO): NO